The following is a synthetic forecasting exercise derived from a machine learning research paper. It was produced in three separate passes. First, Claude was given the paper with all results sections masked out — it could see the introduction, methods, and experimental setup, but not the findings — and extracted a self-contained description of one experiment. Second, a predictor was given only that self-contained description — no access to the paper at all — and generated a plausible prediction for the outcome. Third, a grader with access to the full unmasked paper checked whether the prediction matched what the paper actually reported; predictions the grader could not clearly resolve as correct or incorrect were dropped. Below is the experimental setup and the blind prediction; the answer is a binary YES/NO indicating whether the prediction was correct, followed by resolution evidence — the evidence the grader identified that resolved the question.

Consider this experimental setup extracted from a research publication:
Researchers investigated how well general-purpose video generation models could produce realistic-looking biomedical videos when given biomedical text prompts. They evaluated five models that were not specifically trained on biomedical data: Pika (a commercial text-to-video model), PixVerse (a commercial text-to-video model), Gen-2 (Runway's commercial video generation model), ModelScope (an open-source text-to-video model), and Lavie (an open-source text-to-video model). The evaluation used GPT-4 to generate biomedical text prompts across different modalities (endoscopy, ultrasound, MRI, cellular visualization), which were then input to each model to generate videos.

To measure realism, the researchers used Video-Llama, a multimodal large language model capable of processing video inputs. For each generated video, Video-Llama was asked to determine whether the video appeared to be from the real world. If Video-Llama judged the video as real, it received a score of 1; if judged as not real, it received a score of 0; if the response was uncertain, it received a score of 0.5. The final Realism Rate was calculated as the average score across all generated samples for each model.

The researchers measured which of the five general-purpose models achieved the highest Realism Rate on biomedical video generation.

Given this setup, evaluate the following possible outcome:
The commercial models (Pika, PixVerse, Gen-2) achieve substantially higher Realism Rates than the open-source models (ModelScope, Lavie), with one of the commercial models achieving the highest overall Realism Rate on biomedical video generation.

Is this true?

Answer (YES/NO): NO